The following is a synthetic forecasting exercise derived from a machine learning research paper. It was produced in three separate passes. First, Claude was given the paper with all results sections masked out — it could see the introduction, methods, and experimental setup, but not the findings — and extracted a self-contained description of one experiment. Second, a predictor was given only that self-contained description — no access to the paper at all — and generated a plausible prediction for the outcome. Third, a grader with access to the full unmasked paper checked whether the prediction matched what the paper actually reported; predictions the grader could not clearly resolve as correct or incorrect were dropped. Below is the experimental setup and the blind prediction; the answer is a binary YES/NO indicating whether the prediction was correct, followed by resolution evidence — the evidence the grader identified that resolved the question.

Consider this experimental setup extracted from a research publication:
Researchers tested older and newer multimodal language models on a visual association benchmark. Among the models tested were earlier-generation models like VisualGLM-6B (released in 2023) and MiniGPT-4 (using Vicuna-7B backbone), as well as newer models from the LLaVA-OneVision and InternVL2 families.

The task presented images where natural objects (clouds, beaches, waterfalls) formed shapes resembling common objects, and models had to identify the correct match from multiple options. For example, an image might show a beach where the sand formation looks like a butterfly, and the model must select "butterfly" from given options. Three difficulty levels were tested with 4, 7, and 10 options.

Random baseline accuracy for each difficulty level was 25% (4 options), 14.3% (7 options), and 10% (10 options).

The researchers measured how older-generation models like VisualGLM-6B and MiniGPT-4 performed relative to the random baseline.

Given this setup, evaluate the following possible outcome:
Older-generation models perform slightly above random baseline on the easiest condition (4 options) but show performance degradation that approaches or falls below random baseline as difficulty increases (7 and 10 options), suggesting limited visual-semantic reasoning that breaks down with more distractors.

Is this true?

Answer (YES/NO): YES